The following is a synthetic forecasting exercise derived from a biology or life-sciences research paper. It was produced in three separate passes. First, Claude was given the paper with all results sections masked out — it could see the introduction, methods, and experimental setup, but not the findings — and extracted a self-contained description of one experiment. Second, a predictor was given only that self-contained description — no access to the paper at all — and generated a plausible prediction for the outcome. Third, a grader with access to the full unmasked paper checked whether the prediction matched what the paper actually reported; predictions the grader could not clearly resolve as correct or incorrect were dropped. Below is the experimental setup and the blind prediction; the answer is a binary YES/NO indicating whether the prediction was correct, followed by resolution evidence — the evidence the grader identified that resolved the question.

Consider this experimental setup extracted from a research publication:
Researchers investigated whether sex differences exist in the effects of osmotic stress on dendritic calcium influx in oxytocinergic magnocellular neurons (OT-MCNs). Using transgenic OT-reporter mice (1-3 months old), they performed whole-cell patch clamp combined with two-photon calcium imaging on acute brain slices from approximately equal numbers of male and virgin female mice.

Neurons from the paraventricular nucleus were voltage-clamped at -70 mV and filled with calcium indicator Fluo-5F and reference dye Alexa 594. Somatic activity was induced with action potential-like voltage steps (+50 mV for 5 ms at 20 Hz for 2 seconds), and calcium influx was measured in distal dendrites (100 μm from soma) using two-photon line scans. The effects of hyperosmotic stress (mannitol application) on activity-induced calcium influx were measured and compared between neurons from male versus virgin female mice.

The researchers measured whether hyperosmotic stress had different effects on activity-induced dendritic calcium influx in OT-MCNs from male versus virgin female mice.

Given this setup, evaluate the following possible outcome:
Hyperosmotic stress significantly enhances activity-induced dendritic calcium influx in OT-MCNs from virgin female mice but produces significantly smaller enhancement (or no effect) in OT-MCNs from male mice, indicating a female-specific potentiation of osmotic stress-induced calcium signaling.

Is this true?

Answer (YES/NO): NO